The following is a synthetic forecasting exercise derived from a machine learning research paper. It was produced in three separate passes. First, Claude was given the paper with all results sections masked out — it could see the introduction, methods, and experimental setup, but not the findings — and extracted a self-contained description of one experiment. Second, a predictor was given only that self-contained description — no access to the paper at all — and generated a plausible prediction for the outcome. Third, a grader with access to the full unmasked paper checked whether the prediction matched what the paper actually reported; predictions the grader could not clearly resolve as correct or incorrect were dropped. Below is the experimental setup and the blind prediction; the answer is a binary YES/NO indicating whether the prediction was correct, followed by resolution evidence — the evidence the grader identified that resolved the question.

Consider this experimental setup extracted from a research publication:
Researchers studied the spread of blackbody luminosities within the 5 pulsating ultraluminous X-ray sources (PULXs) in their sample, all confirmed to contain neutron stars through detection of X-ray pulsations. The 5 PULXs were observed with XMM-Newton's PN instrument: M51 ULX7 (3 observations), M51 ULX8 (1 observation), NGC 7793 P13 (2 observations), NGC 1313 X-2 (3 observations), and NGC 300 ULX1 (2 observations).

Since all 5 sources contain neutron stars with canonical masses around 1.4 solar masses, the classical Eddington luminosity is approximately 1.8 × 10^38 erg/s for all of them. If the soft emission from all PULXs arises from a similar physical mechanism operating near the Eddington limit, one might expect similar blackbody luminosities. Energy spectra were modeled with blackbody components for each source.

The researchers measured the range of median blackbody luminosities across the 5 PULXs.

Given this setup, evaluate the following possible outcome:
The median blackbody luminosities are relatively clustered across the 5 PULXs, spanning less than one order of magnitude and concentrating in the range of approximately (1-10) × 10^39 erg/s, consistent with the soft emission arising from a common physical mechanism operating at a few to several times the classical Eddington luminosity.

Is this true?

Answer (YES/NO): NO